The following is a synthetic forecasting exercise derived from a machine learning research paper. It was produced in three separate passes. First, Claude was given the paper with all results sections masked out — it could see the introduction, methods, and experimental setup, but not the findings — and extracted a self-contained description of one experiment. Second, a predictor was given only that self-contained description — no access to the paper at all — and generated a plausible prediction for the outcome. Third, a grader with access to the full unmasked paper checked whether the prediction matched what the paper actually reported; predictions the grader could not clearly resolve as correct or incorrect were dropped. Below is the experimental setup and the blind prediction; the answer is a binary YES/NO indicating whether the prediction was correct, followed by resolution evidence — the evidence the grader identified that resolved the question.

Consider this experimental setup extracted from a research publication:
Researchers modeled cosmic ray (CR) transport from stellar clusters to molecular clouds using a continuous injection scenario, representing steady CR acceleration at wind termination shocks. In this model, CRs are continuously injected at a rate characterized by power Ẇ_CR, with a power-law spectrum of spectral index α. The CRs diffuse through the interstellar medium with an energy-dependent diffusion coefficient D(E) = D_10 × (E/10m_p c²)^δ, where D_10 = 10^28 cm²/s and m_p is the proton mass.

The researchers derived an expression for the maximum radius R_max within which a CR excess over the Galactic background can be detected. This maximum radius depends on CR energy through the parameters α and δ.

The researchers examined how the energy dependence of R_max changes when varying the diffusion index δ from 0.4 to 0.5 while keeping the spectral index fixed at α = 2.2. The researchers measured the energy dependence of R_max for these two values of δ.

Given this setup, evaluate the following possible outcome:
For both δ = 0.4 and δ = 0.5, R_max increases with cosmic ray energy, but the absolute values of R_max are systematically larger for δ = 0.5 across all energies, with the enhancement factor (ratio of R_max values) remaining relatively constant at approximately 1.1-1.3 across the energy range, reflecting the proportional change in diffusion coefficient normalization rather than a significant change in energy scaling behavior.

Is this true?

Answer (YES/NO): NO